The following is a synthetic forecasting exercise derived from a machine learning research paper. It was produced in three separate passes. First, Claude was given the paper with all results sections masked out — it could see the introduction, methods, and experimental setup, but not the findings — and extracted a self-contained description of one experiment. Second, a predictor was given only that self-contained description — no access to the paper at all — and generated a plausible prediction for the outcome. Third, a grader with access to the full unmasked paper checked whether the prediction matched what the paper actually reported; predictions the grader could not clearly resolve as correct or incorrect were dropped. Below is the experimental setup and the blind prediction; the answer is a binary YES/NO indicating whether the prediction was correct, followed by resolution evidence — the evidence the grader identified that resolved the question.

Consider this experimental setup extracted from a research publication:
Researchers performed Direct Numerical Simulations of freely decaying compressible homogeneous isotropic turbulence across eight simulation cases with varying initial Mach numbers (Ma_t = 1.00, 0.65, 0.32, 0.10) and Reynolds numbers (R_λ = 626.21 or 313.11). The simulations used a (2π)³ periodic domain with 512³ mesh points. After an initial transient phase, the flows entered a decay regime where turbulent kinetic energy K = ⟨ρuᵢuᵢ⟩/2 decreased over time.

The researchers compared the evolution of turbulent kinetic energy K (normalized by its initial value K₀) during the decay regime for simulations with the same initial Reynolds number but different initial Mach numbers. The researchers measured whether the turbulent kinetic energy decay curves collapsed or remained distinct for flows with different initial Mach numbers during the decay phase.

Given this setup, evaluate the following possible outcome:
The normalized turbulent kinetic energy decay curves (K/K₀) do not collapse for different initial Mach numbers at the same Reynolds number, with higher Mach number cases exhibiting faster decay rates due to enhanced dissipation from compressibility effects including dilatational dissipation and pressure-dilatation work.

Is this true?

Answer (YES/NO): NO